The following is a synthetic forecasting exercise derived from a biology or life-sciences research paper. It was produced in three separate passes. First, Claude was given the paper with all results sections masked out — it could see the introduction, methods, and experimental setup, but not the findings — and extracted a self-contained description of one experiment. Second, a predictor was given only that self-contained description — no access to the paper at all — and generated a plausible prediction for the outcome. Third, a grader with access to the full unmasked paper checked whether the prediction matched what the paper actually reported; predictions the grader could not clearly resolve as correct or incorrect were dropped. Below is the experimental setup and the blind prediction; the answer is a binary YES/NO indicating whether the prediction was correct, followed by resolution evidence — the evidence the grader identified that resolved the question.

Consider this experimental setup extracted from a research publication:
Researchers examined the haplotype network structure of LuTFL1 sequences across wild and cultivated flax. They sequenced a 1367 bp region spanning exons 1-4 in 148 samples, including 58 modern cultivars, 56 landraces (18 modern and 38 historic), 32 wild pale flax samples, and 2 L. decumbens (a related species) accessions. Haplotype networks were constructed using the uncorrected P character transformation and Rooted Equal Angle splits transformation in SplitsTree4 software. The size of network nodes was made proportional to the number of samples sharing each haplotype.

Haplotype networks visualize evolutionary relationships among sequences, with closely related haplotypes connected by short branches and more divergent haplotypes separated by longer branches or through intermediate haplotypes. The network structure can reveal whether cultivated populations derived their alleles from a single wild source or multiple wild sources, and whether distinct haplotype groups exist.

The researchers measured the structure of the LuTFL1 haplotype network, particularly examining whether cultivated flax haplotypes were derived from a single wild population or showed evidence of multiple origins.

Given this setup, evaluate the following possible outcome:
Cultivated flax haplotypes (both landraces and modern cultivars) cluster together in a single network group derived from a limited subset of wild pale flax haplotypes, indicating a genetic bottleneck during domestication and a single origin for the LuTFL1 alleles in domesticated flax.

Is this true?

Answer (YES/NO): NO